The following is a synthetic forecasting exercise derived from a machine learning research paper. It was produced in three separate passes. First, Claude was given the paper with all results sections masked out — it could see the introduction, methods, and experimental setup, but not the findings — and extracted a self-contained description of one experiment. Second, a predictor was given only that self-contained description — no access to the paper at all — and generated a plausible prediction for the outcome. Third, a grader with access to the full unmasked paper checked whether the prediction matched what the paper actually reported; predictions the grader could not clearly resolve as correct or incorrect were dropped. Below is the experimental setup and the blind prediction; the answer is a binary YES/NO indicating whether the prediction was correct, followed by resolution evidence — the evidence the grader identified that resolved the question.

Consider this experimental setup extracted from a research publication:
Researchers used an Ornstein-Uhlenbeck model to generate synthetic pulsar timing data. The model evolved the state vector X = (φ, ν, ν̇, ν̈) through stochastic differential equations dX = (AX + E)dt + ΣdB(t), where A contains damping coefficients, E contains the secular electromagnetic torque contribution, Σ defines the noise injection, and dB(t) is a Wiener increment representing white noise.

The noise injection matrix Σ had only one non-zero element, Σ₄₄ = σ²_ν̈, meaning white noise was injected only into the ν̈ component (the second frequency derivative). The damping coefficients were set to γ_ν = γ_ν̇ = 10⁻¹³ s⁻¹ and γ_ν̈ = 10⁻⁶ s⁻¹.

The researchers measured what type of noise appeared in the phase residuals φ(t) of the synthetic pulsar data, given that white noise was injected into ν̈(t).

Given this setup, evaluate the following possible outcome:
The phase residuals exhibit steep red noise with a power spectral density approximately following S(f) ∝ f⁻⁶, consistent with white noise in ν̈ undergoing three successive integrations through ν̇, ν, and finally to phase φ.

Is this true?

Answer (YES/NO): YES